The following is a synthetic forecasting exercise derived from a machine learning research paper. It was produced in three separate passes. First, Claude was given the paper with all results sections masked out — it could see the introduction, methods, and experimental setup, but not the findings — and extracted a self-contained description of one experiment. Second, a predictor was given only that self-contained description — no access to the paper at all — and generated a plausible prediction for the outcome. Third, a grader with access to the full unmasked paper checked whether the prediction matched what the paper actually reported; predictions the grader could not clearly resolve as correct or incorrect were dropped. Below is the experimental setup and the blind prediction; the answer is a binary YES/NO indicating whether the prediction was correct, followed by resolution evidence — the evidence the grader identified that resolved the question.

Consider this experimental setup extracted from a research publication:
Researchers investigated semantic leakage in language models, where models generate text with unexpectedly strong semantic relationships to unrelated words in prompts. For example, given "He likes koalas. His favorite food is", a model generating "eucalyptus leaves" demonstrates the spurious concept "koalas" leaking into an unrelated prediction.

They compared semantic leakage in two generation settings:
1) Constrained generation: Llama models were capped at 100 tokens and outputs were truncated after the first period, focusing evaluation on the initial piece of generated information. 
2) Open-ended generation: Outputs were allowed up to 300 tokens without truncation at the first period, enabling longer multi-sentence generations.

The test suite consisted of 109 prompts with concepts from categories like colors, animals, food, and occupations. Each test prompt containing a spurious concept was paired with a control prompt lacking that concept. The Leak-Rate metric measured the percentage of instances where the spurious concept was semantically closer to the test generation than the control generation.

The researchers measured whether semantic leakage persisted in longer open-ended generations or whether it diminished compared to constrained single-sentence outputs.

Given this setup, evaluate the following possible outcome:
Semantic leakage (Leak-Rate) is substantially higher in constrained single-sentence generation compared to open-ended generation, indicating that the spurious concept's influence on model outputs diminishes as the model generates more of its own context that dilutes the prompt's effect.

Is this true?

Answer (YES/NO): NO